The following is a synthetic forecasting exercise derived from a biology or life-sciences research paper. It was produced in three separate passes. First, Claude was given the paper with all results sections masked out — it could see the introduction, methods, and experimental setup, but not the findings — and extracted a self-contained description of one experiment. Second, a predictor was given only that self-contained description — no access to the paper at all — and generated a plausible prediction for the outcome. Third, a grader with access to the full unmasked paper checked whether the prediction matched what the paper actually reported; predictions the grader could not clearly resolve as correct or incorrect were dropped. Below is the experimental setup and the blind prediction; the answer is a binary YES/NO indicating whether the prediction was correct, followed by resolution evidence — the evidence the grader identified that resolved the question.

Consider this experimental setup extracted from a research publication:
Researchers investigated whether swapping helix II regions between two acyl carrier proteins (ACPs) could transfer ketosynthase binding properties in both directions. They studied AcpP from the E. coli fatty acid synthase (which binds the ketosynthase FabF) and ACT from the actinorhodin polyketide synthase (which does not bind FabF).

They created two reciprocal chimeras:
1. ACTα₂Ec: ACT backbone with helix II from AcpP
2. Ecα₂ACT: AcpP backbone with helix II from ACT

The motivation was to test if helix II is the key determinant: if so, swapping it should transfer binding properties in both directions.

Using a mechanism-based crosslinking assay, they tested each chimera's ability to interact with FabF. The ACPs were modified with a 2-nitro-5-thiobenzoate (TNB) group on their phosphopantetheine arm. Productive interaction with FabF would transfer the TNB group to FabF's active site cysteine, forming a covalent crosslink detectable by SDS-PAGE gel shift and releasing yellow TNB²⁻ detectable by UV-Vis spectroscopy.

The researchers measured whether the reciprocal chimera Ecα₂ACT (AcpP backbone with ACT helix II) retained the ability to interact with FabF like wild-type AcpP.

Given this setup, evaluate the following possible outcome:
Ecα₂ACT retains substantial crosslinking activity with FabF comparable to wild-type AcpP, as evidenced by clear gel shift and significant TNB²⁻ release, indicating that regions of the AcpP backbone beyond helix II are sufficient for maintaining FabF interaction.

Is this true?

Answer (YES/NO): NO